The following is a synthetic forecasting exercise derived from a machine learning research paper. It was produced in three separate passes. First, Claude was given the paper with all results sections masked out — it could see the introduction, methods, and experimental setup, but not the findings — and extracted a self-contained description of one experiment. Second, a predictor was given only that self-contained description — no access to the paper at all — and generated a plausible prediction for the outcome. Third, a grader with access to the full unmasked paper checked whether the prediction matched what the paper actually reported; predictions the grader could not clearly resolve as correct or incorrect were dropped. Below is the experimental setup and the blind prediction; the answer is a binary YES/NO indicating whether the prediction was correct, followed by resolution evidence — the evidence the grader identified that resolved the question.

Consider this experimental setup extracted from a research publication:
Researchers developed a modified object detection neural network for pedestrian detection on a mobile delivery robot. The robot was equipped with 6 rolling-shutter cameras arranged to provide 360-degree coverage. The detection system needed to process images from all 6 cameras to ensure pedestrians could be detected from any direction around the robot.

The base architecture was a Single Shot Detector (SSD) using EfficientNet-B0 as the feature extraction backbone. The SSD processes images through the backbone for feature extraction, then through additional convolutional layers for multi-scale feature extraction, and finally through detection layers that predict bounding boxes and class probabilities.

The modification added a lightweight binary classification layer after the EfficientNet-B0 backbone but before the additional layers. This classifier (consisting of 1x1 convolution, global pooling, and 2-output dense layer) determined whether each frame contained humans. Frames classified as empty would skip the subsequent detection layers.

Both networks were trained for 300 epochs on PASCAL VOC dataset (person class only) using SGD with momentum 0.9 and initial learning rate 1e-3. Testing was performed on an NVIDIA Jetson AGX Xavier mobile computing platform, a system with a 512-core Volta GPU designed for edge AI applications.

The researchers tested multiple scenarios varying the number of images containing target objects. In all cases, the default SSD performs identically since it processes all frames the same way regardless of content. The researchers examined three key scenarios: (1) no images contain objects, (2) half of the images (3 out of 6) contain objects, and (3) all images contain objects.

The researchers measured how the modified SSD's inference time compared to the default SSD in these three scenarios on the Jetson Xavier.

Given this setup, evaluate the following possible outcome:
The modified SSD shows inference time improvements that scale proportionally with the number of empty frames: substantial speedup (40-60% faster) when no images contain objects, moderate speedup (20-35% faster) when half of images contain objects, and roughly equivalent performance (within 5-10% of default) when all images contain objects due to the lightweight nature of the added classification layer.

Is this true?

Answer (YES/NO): NO